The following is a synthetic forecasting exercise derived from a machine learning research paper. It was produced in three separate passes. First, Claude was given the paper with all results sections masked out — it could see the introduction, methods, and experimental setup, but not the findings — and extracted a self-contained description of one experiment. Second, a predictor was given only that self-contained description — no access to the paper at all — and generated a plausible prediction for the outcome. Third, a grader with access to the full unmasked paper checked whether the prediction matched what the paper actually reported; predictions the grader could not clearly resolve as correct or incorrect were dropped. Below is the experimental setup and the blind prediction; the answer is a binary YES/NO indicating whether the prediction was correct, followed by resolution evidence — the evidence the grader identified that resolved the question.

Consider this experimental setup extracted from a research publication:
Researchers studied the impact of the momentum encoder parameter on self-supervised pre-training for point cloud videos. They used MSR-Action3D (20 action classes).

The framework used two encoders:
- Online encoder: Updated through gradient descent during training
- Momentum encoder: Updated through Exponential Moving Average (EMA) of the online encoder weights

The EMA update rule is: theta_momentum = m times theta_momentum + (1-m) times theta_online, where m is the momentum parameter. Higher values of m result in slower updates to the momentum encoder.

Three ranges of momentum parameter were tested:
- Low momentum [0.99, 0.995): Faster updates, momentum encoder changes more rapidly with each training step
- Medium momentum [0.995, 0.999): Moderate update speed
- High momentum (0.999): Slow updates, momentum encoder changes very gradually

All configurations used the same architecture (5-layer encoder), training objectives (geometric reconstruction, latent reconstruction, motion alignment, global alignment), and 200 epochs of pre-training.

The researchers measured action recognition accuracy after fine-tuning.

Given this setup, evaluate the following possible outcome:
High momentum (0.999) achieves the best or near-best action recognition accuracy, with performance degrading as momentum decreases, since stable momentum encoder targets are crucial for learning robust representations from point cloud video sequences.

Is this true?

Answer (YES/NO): YES